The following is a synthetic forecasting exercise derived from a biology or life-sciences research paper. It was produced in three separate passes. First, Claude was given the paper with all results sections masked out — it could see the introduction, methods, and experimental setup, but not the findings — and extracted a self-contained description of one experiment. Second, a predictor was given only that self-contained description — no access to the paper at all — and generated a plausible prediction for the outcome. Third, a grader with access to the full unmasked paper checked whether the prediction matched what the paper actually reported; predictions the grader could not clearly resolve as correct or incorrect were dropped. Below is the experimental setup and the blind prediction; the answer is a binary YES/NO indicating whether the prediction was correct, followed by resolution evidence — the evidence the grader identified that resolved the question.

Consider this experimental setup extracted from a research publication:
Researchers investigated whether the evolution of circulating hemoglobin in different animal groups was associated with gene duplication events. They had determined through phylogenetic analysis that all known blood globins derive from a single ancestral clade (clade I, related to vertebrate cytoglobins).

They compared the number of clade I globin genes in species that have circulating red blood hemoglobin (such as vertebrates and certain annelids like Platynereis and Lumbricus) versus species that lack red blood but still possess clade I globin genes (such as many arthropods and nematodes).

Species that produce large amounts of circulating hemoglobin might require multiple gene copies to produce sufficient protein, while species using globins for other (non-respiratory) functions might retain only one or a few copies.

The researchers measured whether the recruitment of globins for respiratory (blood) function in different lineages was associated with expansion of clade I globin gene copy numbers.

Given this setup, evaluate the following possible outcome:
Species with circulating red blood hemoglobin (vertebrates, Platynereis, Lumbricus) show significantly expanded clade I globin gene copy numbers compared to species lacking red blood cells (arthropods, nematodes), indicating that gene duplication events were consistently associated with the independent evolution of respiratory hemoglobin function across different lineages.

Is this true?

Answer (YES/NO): YES